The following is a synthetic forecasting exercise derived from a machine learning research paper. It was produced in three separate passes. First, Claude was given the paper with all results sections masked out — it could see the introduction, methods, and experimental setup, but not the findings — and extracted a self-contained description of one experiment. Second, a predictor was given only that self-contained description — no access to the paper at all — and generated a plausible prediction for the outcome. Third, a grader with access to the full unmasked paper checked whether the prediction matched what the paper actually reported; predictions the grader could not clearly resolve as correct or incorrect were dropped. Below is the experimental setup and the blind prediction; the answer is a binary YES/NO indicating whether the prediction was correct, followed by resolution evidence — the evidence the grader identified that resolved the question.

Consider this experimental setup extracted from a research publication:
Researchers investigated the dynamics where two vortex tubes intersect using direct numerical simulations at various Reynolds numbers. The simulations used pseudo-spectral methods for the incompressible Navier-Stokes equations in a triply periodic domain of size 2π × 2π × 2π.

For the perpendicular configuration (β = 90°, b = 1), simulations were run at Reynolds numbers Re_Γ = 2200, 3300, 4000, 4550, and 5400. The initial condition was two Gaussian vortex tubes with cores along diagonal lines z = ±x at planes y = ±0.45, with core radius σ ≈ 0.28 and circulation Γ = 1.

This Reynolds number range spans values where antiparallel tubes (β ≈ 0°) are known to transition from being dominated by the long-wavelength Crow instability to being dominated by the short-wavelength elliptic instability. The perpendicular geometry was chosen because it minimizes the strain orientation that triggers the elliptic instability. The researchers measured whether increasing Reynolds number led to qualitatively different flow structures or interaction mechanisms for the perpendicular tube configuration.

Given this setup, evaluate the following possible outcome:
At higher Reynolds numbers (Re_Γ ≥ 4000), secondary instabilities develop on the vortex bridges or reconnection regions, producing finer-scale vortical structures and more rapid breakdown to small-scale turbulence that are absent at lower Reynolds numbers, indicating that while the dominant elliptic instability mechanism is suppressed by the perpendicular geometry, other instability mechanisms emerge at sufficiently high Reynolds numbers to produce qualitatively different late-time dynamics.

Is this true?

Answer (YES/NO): NO